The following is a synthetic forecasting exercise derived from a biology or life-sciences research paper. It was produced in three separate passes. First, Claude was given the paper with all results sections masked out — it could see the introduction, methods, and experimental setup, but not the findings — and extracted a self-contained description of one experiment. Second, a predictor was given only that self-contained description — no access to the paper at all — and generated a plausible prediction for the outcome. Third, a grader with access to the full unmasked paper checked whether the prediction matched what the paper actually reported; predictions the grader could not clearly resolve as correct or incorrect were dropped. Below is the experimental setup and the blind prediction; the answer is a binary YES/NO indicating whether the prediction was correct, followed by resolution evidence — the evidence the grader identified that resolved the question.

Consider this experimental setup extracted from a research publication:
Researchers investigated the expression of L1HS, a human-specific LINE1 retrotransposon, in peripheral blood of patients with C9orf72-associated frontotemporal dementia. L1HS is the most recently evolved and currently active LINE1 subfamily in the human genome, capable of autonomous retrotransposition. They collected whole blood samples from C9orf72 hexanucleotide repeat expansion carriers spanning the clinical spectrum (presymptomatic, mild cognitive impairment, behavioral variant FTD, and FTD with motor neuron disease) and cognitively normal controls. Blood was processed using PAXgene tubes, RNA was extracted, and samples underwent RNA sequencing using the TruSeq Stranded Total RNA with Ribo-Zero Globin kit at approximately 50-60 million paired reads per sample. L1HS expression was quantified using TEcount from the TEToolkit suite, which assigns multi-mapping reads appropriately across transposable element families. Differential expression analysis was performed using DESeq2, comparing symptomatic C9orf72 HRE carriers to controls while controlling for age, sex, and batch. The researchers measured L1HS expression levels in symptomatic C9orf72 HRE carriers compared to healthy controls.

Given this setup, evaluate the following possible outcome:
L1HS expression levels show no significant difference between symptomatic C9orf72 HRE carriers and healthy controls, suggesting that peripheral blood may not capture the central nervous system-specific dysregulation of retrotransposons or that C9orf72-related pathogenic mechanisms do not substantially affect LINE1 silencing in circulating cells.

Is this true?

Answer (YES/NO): NO